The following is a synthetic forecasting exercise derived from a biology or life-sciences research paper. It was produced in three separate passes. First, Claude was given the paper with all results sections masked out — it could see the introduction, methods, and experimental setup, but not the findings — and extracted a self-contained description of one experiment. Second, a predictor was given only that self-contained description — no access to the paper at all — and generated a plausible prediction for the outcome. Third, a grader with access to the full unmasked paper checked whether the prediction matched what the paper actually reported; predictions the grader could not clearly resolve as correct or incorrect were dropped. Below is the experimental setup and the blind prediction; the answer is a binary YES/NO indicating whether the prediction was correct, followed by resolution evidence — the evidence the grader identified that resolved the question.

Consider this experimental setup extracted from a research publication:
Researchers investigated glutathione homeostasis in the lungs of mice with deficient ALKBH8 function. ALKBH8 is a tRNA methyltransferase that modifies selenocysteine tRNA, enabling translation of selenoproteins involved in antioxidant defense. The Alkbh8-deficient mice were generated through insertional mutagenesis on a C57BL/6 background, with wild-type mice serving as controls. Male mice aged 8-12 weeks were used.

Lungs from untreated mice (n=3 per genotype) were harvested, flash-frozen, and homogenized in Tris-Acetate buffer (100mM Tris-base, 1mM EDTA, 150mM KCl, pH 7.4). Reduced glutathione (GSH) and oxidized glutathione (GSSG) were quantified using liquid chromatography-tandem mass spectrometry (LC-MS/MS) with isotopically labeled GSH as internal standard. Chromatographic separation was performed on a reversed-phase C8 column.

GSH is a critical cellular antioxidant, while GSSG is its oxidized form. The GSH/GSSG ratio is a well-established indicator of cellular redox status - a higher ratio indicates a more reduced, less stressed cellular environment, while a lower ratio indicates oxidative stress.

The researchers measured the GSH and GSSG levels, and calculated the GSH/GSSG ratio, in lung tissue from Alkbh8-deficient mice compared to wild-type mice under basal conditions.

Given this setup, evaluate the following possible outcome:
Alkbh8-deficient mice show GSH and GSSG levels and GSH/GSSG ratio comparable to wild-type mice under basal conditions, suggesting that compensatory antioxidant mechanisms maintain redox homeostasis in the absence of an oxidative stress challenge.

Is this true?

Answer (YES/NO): NO